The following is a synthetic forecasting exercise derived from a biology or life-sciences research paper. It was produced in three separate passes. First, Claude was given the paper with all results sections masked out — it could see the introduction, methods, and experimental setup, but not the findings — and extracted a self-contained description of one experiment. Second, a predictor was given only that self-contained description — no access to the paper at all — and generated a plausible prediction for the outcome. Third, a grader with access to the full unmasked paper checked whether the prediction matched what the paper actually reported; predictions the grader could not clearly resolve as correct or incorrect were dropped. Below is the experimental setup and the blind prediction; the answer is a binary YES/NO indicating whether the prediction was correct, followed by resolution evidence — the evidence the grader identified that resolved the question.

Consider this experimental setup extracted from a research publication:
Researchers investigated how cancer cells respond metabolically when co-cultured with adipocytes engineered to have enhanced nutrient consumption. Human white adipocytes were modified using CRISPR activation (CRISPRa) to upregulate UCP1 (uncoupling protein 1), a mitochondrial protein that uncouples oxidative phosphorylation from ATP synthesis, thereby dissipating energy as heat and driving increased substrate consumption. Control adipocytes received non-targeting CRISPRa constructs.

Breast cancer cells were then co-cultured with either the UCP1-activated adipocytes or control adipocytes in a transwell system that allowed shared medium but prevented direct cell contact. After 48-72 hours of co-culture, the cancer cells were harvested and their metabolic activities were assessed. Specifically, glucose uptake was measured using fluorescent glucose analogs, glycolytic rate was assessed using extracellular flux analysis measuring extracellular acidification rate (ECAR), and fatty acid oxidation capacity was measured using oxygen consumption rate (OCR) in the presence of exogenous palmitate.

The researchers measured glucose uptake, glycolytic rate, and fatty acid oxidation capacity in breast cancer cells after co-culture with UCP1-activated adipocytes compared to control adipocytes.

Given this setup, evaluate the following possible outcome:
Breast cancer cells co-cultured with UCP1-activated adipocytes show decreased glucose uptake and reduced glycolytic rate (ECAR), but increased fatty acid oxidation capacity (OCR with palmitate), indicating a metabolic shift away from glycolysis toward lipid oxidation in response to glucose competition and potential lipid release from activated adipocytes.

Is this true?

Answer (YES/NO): NO